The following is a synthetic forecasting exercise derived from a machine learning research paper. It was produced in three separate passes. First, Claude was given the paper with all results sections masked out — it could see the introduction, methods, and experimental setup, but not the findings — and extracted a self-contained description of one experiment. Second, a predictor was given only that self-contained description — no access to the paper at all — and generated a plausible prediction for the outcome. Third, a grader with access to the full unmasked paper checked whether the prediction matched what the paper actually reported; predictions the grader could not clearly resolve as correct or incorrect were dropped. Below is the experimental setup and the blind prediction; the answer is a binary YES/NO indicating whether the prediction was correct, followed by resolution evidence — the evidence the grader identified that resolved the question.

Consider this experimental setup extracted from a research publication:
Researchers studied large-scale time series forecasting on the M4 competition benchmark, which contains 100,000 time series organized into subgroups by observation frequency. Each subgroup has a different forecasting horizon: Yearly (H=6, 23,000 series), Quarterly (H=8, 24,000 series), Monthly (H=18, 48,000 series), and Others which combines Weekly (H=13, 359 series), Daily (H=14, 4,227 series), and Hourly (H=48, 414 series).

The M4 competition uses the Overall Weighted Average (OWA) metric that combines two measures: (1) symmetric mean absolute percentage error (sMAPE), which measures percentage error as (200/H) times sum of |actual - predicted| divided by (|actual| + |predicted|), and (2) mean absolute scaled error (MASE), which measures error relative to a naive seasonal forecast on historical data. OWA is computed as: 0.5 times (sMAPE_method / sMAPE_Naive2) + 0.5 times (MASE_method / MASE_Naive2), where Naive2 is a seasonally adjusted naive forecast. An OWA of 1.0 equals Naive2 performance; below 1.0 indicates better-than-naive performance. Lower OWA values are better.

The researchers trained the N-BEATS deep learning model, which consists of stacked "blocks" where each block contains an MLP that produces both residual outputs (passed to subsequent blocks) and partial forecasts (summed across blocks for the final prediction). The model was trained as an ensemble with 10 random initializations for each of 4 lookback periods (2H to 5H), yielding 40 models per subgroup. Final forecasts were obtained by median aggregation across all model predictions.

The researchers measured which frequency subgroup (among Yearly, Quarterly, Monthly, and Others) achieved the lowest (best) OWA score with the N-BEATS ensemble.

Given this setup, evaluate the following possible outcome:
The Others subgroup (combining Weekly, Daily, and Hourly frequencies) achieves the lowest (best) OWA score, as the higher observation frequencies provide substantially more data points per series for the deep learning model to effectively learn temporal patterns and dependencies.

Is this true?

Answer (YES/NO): NO